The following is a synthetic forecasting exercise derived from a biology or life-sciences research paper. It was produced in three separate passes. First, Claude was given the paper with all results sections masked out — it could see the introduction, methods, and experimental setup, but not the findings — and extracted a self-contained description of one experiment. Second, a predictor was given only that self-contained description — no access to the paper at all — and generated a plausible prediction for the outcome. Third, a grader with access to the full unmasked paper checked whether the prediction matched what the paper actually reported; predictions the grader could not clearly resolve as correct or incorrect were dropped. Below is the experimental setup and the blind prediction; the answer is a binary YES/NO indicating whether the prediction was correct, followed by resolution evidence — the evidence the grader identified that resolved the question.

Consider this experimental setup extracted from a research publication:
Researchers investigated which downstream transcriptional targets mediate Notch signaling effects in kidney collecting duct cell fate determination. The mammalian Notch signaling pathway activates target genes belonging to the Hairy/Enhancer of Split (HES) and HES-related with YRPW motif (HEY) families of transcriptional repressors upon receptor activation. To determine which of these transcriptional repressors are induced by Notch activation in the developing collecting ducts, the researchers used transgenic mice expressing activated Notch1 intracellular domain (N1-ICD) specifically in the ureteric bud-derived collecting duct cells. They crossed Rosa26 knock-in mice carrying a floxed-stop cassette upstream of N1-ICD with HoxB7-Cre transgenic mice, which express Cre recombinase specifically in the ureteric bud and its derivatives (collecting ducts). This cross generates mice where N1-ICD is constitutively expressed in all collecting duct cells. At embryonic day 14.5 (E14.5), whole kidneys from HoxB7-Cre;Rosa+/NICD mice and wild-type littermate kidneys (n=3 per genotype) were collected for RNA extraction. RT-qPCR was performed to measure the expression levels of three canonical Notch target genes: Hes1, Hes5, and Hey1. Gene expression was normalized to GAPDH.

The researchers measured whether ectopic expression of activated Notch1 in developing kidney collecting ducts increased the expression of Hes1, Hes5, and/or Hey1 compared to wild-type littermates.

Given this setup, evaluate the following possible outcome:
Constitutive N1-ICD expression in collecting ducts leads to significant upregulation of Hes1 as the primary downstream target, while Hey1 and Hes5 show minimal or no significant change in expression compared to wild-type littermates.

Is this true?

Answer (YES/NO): YES